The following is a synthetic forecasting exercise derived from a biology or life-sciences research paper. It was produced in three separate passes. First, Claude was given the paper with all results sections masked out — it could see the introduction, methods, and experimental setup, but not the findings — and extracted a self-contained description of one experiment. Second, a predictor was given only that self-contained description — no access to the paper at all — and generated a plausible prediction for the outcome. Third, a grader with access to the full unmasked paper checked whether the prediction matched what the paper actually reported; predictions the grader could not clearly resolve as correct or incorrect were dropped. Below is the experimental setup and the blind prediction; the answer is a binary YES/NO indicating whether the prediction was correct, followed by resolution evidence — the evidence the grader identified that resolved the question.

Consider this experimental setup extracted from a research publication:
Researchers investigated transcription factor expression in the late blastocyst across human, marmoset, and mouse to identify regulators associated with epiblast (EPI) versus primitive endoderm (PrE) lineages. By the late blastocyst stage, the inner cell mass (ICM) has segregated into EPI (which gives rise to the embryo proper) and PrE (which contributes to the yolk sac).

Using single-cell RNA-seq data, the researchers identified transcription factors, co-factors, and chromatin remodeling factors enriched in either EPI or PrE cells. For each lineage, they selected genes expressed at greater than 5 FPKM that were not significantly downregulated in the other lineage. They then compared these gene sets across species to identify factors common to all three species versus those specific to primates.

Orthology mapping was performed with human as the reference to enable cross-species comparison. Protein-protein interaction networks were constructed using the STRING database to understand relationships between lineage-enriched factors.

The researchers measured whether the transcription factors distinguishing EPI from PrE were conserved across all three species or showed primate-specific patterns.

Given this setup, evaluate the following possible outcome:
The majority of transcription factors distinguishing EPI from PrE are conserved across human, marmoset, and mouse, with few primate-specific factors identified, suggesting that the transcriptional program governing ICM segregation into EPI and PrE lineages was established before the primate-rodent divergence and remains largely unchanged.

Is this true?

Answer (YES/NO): NO